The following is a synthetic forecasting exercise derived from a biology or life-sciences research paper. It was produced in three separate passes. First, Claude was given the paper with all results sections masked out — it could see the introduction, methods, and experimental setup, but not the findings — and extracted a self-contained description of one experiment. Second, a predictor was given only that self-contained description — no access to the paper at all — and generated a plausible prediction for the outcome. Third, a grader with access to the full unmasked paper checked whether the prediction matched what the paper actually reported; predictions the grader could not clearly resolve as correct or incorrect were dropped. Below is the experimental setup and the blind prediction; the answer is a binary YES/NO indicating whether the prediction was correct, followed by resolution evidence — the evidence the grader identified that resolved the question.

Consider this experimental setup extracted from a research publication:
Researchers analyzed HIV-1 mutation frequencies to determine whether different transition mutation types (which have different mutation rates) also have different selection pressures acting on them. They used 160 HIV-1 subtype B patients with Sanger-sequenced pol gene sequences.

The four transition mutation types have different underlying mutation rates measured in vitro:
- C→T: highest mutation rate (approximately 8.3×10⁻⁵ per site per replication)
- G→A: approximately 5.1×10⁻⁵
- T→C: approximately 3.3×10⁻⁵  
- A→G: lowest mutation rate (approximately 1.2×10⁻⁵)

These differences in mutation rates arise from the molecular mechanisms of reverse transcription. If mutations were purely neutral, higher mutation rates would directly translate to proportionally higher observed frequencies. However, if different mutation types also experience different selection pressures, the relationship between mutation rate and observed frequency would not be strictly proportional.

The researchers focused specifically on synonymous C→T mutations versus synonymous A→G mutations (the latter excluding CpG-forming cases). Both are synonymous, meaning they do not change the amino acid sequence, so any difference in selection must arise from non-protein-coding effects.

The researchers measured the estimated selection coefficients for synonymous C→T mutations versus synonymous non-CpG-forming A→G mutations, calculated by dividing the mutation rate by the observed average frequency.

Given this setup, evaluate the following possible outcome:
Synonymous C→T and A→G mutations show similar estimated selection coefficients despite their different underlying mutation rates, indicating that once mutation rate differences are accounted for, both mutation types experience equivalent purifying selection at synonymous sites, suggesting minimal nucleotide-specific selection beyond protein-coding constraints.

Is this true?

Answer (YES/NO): YES